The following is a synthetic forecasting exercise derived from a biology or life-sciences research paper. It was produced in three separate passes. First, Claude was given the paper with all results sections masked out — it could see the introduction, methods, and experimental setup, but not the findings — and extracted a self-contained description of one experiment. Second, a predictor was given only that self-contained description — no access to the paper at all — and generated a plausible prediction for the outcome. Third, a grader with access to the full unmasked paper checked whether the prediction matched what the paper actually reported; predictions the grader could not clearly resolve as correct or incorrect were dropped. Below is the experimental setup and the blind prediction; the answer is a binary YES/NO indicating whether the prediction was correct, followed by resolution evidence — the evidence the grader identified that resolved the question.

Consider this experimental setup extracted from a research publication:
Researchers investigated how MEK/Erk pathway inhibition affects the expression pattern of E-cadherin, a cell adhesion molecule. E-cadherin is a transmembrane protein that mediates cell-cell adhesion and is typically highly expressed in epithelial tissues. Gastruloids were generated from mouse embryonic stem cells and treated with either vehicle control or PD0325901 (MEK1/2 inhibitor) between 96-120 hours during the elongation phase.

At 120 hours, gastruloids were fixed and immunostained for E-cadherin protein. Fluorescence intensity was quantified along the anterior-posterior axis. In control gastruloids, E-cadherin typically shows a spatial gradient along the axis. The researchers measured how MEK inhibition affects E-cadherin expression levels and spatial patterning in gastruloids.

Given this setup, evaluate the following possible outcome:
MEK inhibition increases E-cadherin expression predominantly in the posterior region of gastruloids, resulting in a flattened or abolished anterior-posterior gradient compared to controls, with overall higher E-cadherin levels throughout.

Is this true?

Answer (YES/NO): NO